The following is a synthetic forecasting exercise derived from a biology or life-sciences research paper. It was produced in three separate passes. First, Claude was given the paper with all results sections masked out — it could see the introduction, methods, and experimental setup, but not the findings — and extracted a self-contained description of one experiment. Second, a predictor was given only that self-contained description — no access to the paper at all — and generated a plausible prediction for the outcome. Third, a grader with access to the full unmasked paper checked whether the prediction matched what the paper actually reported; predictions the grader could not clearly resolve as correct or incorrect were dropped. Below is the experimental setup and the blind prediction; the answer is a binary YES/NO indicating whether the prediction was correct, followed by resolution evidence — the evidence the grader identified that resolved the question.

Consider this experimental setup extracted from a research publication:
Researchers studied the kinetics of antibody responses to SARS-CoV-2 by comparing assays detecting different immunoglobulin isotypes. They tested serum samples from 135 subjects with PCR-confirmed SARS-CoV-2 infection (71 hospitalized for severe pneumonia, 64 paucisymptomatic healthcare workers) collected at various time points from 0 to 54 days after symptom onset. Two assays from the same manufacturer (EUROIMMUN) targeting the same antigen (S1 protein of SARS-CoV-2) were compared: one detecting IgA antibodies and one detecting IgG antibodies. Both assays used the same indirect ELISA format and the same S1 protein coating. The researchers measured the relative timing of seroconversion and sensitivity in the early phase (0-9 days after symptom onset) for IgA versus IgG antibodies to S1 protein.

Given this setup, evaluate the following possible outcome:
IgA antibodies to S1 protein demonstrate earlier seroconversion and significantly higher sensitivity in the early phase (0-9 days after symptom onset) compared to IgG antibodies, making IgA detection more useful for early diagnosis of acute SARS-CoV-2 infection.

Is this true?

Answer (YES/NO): YES